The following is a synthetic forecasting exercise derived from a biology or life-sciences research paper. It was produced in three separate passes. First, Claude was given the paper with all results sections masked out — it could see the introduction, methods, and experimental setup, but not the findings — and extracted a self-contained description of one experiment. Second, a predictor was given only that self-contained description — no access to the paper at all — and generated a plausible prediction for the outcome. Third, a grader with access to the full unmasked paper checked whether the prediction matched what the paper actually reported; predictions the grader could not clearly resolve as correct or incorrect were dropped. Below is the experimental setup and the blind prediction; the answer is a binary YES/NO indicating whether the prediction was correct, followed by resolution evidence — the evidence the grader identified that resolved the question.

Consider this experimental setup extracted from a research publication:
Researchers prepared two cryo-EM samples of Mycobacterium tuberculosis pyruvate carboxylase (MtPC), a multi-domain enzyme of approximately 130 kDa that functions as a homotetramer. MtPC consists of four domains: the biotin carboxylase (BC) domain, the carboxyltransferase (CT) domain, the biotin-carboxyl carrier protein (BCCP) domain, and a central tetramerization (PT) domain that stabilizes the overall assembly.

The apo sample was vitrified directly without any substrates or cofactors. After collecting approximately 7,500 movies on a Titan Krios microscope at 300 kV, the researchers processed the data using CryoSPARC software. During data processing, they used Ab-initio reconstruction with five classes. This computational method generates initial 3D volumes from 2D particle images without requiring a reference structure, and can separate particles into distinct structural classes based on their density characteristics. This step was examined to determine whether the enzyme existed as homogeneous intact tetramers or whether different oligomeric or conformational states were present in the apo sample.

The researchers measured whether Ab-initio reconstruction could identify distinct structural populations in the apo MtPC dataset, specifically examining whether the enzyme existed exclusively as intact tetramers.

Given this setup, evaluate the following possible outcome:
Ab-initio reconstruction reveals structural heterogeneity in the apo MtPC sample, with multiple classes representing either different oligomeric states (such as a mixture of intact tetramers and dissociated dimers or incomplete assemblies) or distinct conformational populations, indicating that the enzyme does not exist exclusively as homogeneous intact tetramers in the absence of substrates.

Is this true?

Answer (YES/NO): YES